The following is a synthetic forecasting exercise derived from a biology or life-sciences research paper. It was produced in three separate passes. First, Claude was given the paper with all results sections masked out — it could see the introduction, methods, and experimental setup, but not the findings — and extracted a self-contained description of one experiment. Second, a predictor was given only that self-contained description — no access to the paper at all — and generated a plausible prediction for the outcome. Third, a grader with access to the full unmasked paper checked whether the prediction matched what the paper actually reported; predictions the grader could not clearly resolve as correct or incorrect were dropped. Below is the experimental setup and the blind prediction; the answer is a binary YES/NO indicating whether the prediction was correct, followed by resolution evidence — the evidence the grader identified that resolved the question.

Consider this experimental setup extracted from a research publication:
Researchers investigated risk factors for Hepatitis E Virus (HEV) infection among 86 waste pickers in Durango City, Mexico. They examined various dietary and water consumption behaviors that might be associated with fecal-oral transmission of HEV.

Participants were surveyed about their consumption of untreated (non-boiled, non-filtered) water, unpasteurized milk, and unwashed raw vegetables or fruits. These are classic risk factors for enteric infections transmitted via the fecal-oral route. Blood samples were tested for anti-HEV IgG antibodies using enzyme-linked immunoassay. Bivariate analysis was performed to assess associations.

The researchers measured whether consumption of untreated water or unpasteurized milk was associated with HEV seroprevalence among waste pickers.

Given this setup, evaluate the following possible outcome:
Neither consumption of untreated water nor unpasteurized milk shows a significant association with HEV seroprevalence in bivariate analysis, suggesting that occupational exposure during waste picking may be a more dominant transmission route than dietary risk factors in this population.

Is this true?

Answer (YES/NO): YES